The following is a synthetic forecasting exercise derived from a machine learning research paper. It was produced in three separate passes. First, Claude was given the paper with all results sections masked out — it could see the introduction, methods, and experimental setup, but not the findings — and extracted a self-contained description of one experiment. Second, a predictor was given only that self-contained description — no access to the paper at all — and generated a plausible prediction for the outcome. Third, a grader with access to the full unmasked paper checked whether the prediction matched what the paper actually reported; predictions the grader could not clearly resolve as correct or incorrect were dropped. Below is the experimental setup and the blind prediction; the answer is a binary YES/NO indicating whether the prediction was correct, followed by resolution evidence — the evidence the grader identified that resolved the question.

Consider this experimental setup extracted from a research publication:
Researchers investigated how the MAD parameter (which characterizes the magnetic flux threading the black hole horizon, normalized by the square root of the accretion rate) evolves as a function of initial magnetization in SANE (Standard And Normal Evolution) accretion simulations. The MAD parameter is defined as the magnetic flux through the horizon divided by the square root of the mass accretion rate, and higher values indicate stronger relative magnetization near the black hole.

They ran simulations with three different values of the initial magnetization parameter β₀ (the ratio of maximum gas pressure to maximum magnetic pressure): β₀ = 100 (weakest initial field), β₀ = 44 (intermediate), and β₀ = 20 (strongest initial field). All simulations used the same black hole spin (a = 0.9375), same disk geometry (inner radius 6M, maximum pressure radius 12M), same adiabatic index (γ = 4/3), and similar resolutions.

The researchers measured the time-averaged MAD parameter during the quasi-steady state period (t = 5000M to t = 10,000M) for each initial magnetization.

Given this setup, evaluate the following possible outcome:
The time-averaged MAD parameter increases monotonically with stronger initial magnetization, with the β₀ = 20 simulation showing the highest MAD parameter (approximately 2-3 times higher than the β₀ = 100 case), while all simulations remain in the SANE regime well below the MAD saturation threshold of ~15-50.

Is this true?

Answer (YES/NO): YES